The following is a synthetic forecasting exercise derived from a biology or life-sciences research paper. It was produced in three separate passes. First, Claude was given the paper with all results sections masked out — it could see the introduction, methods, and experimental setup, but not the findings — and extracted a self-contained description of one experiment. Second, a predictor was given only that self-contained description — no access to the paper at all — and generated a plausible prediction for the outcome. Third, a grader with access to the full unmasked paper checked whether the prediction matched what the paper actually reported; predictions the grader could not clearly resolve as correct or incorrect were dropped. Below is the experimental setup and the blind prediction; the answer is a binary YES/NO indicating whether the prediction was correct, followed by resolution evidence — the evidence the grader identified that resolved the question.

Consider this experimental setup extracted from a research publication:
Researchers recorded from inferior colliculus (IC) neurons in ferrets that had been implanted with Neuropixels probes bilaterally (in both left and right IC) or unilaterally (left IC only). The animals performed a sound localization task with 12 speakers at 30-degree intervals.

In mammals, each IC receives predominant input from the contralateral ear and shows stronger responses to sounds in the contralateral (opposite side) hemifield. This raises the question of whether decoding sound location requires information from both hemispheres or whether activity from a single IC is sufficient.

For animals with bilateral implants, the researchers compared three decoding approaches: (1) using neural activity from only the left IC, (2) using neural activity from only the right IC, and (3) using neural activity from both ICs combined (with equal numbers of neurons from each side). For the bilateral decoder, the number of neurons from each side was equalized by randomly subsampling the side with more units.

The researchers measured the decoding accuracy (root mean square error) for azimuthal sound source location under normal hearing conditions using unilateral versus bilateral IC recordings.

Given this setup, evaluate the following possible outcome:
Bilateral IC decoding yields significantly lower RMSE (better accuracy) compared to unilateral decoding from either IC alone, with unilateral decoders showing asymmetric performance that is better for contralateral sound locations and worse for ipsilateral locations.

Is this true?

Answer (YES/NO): NO